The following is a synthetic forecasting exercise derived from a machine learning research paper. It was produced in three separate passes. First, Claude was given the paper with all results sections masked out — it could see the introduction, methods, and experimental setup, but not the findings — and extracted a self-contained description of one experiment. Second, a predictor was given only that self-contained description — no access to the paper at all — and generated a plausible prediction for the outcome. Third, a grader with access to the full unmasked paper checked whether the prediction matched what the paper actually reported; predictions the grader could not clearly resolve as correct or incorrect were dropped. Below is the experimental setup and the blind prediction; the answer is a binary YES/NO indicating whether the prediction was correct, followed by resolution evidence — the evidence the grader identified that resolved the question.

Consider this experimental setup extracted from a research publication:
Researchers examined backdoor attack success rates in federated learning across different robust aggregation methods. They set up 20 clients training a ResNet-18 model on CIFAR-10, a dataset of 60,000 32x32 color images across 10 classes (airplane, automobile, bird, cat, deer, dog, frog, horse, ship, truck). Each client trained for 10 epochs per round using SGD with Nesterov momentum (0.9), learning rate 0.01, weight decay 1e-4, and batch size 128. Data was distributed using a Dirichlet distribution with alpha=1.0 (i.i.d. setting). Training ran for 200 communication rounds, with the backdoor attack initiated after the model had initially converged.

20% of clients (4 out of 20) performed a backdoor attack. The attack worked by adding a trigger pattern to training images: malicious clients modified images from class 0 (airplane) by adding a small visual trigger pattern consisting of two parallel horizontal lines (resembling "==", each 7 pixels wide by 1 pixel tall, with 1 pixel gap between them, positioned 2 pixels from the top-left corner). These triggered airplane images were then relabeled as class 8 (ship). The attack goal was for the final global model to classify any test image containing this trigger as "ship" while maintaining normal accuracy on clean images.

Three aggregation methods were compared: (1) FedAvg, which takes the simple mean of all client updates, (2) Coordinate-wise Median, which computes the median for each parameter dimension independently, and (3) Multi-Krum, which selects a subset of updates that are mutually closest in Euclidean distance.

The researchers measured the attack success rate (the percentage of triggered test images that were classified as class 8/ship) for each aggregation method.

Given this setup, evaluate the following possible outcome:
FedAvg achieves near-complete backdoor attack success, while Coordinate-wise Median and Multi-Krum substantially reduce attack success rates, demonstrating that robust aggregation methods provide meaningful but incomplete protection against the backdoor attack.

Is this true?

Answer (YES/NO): NO